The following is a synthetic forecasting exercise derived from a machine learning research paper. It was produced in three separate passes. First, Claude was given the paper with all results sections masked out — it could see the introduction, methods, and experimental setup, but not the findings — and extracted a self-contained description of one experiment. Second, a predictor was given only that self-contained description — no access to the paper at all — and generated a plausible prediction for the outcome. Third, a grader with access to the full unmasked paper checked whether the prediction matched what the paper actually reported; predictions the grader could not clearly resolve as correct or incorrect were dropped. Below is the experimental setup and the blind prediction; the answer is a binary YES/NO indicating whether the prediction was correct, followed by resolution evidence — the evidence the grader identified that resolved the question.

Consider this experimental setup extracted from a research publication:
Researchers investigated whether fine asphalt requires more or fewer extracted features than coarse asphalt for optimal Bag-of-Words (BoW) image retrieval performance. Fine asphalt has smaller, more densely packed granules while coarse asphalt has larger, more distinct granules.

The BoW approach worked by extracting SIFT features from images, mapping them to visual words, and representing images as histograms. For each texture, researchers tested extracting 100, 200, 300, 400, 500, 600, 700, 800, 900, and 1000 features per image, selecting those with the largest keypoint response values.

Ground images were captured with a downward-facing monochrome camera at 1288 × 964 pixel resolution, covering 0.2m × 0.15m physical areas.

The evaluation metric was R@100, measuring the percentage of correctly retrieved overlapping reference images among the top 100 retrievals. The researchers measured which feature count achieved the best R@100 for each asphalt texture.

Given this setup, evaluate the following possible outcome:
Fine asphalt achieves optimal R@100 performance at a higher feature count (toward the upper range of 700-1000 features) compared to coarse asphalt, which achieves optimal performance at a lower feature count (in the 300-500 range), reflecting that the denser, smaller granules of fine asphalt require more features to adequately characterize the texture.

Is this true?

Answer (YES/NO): NO